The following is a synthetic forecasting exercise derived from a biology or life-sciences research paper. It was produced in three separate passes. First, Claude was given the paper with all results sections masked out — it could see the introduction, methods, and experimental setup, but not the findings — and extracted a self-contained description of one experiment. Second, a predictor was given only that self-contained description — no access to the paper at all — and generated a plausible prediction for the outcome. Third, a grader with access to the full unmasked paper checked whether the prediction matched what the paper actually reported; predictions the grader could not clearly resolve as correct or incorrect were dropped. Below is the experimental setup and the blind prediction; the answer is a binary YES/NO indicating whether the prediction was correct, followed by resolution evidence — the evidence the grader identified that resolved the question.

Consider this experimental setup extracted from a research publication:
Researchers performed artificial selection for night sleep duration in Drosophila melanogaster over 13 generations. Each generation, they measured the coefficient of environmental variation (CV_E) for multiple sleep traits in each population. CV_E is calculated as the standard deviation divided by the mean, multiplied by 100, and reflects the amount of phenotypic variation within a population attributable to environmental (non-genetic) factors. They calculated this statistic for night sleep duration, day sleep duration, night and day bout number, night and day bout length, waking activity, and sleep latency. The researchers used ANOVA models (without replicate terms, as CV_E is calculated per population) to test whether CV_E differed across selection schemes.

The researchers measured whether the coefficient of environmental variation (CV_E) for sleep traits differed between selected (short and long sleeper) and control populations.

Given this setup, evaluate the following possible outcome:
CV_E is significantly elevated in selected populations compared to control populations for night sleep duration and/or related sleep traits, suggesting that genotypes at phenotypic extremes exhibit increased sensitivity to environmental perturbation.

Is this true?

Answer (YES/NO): NO